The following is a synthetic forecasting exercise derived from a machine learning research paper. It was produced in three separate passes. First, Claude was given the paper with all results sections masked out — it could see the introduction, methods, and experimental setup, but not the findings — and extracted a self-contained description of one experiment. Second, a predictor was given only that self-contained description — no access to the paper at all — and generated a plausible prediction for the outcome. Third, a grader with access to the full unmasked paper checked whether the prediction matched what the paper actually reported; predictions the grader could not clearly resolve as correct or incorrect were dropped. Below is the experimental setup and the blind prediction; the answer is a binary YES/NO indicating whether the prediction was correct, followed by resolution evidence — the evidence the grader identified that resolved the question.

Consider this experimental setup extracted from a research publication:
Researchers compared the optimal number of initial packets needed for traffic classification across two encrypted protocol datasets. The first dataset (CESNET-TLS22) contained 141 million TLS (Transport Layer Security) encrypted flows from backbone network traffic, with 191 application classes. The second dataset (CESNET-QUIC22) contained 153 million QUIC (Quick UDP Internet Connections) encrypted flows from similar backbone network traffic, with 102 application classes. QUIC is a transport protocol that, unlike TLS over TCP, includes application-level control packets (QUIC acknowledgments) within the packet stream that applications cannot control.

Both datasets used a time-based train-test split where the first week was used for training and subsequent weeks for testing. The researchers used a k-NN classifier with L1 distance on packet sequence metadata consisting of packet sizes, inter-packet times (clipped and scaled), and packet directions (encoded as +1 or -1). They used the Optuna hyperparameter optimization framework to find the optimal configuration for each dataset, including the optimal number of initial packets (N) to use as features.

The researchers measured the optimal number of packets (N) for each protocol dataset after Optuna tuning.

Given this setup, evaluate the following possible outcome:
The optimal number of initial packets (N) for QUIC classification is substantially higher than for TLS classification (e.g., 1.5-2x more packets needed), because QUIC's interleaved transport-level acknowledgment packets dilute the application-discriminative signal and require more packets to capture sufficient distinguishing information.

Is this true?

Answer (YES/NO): YES